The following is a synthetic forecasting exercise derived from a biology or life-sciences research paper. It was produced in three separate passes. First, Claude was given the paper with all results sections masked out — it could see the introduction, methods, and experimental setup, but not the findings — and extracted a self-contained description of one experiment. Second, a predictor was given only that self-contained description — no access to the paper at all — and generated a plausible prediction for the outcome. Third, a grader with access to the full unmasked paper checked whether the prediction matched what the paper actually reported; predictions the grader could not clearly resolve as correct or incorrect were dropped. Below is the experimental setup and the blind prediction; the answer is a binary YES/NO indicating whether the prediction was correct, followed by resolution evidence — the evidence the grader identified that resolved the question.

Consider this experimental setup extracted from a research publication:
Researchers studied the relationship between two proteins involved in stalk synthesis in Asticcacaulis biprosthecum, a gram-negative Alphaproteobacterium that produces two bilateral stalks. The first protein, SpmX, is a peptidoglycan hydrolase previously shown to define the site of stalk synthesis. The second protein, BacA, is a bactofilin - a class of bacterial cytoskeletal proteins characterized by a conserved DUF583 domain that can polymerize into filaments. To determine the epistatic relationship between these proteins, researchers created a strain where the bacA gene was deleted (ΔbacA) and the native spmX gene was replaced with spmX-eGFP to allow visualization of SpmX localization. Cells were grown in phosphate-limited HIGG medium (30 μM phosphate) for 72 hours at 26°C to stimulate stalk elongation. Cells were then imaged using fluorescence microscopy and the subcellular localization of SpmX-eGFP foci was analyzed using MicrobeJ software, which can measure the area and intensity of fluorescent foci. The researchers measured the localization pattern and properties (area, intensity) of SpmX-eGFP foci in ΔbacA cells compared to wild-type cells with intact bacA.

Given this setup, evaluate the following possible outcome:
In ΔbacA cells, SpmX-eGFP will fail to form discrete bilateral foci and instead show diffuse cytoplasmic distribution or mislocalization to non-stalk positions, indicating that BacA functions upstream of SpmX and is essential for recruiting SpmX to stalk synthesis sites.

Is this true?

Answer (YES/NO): NO